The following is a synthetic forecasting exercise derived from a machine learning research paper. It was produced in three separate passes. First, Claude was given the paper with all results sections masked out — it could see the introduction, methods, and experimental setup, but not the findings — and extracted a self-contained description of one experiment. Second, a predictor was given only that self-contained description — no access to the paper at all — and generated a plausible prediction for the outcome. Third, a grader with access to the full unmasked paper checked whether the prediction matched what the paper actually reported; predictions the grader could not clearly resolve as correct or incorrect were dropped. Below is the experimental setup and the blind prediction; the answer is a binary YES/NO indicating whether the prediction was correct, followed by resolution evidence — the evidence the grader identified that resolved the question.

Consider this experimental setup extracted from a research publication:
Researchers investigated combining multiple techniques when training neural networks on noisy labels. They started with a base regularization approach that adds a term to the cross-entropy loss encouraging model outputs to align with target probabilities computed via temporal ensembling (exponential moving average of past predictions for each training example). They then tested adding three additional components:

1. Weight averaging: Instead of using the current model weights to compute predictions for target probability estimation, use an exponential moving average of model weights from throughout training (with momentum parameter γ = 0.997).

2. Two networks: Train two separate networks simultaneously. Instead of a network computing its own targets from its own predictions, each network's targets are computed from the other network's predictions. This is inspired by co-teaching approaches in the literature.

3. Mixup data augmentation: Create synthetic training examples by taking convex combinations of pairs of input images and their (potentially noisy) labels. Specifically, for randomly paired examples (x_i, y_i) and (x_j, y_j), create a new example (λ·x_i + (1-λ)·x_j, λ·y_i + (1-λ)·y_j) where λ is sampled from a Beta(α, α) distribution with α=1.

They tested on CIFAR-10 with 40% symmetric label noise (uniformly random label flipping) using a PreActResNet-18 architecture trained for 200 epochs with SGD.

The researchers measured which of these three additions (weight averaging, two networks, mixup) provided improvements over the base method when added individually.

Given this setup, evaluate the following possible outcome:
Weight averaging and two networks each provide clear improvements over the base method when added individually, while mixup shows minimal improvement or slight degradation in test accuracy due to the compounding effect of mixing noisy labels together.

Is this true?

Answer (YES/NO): NO